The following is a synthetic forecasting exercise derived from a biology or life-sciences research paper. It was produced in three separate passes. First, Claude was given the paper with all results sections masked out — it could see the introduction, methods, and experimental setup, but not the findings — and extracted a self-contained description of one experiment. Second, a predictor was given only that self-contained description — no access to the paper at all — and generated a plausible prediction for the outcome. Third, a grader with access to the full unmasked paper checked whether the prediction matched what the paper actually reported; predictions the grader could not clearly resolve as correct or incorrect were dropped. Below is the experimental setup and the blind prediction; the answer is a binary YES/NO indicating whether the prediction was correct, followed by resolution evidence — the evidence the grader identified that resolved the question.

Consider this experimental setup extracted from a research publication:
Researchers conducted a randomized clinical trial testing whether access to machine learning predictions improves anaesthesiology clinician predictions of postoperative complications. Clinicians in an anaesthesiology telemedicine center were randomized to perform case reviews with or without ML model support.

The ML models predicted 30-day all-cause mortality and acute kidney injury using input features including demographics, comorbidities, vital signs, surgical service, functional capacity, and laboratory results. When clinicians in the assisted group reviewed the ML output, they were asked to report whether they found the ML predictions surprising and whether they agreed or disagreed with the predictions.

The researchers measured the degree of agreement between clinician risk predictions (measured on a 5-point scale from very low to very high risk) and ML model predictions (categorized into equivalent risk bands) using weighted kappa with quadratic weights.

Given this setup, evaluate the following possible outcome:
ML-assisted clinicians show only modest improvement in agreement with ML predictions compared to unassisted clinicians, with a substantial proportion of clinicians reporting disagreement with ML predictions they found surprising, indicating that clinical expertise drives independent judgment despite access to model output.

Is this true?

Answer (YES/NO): NO